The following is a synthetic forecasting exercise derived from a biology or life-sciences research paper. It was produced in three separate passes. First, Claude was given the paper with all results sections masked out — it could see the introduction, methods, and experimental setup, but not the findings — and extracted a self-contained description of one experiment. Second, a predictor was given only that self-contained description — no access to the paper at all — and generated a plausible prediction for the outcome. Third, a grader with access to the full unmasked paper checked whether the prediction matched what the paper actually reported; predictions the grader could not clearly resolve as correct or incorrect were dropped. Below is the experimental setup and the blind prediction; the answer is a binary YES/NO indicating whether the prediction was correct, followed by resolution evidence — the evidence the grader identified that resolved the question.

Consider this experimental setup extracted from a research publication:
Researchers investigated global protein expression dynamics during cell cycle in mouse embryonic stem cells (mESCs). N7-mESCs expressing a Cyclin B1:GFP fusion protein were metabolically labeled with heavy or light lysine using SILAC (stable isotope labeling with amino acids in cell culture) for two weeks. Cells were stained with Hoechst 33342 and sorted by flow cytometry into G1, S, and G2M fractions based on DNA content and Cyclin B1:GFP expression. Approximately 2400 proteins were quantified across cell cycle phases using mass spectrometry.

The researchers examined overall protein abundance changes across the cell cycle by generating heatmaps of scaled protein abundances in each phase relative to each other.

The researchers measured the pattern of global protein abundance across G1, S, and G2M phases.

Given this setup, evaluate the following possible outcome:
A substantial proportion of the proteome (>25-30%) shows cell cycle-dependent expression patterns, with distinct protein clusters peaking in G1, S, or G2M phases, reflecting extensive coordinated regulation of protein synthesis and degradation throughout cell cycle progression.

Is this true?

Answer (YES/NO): NO